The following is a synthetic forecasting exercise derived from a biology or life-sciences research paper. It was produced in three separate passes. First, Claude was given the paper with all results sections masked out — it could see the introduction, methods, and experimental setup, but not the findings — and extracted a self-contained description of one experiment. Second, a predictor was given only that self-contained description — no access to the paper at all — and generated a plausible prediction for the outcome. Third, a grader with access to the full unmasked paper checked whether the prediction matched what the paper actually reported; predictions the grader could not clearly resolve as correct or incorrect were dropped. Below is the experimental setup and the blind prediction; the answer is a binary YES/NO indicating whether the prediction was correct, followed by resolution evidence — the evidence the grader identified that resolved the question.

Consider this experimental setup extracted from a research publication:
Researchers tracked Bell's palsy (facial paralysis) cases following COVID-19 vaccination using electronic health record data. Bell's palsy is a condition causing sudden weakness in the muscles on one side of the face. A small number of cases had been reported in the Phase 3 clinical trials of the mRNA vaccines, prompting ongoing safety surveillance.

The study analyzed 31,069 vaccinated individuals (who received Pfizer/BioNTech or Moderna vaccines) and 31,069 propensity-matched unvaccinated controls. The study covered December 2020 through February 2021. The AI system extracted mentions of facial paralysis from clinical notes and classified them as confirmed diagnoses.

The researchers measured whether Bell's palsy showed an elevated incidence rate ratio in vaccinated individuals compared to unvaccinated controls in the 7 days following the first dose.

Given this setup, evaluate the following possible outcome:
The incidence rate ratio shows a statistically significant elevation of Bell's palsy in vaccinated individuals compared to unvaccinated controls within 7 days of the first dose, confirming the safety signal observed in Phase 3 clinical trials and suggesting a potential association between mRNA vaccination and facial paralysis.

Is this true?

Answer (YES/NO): NO